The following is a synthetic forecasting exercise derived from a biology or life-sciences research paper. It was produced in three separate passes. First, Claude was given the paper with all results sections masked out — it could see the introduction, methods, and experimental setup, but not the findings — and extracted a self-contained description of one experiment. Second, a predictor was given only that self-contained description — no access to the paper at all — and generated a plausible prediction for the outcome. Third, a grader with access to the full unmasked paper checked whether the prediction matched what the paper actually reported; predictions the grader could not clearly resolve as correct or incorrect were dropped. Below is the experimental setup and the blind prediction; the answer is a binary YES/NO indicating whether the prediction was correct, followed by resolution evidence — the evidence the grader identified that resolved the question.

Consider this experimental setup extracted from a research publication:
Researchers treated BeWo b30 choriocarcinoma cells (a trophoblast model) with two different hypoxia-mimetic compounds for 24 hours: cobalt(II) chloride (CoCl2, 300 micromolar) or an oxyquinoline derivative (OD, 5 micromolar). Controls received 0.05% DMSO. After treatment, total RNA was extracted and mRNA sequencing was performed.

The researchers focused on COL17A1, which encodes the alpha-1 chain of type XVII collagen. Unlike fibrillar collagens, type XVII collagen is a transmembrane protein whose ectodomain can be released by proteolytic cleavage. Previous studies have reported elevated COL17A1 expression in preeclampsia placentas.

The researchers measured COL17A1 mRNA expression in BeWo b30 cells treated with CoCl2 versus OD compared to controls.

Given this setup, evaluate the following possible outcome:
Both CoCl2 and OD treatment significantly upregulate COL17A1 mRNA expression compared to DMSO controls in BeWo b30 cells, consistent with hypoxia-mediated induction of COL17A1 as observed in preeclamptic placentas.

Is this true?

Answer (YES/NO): NO